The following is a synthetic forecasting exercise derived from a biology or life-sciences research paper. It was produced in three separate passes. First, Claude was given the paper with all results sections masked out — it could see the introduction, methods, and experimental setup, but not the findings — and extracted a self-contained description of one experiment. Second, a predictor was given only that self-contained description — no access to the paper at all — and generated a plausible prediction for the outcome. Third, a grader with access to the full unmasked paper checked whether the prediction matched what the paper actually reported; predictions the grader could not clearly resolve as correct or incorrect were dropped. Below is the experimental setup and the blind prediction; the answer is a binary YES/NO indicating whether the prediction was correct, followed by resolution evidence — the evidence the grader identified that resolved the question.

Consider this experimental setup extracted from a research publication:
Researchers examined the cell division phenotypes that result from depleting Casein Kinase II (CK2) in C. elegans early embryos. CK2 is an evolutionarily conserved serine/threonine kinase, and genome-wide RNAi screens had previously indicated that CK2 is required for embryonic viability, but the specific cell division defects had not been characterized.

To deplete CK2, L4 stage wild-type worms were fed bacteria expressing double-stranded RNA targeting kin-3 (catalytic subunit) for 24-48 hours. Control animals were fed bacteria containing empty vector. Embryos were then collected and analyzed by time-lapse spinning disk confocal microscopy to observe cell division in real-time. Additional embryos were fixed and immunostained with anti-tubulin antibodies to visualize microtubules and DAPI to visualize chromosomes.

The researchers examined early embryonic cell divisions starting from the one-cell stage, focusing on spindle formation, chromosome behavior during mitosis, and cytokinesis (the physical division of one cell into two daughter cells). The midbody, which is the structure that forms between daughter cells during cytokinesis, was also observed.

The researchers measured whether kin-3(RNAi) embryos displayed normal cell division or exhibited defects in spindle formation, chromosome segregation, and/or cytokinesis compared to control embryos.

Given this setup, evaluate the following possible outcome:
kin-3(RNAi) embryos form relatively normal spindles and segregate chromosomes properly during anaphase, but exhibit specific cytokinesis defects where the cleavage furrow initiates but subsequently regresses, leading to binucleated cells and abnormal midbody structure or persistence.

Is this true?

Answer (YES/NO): NO